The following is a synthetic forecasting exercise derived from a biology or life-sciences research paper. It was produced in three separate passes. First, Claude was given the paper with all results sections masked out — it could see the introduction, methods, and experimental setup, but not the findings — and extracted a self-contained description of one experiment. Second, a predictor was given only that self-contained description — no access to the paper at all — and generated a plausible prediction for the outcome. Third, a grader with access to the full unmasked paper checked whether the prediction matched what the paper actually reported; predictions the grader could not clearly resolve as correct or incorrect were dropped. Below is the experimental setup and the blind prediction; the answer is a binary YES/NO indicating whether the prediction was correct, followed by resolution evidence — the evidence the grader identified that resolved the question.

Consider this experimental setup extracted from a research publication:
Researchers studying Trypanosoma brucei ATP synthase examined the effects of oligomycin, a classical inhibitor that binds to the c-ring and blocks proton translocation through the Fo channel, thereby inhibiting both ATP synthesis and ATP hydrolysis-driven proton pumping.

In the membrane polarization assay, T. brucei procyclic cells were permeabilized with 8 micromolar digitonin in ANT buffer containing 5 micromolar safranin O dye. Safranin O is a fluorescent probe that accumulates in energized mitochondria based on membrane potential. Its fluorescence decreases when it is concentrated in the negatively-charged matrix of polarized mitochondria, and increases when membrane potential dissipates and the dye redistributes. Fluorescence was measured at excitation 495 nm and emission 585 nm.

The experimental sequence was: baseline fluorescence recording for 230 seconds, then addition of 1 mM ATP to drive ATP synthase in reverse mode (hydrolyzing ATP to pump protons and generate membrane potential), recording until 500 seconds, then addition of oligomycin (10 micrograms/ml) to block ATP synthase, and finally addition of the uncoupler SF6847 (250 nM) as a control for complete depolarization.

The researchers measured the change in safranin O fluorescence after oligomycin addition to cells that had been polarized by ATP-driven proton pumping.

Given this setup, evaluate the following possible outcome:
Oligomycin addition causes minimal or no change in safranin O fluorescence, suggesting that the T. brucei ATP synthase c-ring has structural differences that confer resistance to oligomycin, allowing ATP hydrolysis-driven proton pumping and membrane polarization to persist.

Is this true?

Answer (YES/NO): NO